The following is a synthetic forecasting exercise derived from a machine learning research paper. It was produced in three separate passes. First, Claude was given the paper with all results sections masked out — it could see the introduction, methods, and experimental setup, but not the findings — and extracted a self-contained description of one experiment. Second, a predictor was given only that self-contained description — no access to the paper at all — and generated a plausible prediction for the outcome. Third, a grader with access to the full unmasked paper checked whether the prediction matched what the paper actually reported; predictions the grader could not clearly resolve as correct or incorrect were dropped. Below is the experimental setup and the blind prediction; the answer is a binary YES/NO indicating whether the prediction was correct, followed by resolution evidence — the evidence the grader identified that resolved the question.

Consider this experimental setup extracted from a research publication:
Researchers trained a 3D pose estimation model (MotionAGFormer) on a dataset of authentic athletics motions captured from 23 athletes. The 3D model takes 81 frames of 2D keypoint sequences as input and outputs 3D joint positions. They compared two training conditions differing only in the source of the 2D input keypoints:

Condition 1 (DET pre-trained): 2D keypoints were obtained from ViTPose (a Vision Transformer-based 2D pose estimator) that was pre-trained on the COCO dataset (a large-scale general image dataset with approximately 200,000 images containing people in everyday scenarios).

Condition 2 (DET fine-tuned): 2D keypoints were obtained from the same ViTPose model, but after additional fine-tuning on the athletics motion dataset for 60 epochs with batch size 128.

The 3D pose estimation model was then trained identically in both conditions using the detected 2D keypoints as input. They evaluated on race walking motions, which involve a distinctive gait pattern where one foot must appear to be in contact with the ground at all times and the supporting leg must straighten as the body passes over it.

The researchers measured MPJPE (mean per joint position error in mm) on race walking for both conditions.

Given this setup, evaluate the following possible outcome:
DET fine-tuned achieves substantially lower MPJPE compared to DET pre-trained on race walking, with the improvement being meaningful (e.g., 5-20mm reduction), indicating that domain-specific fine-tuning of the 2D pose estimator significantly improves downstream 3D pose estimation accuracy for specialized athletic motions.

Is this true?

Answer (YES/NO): NO